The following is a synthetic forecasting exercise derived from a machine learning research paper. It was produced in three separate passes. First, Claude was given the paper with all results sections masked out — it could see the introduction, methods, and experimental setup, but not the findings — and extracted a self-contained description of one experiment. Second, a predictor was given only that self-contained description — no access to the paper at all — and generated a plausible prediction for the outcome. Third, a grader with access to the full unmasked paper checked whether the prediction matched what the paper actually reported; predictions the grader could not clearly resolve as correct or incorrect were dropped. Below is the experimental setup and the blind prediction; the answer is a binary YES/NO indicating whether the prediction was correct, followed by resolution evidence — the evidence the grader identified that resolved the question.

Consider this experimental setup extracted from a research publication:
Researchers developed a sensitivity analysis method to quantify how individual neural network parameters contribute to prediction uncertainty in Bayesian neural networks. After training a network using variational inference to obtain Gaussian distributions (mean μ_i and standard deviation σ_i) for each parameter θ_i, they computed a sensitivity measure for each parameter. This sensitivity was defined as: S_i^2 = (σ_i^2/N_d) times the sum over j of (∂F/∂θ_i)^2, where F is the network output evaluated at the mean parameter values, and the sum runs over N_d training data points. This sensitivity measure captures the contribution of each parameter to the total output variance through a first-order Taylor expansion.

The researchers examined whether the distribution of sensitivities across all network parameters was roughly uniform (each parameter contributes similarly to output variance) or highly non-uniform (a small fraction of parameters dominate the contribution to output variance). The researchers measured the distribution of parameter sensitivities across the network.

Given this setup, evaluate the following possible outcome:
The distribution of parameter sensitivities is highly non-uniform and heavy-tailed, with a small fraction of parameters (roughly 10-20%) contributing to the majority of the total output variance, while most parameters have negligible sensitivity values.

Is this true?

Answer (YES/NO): NO